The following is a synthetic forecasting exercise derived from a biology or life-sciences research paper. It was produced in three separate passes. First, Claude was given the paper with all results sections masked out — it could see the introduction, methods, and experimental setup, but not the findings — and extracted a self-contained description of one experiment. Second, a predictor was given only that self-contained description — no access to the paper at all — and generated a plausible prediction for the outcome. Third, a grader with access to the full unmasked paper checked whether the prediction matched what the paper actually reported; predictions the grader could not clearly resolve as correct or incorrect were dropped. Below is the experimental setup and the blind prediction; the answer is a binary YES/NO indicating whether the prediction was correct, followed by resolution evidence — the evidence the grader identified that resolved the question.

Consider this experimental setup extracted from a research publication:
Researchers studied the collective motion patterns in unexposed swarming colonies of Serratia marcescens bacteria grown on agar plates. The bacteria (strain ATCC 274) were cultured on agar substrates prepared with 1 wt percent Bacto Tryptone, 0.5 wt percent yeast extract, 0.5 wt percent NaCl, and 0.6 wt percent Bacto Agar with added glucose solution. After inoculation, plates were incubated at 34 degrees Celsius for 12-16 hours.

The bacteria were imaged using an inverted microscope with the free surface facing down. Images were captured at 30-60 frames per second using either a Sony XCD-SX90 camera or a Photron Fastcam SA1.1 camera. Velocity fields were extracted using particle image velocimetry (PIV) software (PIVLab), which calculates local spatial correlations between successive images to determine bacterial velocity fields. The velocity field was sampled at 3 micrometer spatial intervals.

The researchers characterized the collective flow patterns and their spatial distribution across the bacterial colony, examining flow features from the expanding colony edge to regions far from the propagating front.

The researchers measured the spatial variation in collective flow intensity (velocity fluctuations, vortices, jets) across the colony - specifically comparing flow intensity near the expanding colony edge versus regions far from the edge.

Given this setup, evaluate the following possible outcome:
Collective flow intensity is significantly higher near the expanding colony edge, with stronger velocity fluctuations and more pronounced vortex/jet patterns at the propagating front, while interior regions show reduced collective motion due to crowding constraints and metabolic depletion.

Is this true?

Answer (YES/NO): YES